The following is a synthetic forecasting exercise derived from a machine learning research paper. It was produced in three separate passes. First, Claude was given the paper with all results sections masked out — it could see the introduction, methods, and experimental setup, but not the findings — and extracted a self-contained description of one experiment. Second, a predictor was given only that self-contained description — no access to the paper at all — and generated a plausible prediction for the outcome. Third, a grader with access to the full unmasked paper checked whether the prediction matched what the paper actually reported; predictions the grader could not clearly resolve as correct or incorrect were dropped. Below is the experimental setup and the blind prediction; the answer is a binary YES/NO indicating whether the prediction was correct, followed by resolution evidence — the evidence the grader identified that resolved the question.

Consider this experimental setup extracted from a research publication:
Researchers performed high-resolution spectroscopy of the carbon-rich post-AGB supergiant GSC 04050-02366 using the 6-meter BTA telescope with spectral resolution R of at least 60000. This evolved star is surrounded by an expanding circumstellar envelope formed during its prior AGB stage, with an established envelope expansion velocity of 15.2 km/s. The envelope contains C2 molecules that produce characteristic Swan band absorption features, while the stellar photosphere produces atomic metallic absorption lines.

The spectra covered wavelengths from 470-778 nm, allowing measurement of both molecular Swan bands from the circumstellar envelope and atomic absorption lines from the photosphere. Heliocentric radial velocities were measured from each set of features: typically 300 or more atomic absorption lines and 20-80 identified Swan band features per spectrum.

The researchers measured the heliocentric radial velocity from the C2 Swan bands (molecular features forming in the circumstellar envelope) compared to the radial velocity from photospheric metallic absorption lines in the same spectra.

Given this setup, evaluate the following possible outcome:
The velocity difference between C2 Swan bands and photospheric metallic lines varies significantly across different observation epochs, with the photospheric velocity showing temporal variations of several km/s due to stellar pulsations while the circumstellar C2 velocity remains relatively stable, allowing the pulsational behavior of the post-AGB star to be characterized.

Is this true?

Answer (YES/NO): NO